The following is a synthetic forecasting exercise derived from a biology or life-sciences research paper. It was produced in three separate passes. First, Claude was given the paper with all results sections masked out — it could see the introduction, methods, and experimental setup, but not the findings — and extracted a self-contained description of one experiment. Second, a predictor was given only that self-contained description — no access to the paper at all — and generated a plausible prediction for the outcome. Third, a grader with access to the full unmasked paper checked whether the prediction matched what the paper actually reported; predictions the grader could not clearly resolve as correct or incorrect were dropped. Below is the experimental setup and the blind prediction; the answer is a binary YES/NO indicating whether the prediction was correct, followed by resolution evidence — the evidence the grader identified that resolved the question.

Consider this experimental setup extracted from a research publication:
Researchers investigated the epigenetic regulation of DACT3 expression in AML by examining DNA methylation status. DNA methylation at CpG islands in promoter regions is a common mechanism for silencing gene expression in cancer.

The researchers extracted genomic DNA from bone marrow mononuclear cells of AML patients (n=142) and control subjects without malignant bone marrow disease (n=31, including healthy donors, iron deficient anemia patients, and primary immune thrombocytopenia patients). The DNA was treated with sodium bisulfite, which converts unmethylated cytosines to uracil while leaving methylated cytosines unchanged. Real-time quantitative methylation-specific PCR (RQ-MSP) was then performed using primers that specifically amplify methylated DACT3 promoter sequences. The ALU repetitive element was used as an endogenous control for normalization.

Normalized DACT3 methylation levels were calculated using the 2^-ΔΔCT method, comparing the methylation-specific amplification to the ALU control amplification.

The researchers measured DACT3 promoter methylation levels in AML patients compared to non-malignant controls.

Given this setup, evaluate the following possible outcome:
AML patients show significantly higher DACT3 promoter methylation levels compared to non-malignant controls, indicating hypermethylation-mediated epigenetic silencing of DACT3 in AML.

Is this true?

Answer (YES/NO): YES